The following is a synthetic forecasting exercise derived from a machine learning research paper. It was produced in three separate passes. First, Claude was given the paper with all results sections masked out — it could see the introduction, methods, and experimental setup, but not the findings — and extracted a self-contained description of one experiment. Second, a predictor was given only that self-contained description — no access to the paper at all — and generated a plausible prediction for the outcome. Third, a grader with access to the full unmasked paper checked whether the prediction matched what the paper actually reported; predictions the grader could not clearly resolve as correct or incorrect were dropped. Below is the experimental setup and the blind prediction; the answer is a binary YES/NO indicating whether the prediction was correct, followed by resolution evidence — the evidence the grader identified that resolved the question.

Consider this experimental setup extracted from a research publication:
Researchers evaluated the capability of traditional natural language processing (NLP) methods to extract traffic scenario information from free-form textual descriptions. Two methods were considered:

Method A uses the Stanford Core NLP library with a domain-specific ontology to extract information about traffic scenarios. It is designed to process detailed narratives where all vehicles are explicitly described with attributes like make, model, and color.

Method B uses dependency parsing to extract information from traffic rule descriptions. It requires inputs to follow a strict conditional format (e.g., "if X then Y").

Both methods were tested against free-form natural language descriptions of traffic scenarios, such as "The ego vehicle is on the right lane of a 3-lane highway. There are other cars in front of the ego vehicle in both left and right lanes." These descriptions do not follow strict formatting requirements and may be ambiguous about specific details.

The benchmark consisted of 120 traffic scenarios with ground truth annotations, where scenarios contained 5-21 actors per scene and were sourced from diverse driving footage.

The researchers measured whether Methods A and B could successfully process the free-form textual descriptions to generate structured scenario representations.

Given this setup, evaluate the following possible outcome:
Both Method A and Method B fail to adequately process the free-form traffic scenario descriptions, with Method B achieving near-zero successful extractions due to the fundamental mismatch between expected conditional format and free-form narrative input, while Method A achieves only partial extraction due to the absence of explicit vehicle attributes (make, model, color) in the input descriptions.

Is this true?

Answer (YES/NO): NO